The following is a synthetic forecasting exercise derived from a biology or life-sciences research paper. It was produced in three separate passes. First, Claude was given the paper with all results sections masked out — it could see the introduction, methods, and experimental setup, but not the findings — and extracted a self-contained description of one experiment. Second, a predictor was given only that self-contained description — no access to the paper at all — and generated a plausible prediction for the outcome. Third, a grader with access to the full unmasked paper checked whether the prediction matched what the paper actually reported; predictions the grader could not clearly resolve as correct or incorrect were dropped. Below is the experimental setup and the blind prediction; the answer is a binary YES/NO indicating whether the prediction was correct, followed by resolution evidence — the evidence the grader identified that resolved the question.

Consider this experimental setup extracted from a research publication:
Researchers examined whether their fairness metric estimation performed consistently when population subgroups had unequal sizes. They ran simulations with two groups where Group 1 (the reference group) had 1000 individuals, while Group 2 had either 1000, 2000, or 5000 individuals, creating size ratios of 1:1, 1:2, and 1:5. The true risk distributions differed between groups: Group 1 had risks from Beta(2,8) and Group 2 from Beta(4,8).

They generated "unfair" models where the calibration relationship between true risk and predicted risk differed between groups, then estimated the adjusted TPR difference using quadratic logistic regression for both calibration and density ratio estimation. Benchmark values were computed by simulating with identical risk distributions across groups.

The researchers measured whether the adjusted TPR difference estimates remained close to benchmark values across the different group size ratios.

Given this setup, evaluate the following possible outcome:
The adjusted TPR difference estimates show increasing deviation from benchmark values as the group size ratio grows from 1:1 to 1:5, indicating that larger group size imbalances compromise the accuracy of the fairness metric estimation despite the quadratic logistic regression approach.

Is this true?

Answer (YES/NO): NO